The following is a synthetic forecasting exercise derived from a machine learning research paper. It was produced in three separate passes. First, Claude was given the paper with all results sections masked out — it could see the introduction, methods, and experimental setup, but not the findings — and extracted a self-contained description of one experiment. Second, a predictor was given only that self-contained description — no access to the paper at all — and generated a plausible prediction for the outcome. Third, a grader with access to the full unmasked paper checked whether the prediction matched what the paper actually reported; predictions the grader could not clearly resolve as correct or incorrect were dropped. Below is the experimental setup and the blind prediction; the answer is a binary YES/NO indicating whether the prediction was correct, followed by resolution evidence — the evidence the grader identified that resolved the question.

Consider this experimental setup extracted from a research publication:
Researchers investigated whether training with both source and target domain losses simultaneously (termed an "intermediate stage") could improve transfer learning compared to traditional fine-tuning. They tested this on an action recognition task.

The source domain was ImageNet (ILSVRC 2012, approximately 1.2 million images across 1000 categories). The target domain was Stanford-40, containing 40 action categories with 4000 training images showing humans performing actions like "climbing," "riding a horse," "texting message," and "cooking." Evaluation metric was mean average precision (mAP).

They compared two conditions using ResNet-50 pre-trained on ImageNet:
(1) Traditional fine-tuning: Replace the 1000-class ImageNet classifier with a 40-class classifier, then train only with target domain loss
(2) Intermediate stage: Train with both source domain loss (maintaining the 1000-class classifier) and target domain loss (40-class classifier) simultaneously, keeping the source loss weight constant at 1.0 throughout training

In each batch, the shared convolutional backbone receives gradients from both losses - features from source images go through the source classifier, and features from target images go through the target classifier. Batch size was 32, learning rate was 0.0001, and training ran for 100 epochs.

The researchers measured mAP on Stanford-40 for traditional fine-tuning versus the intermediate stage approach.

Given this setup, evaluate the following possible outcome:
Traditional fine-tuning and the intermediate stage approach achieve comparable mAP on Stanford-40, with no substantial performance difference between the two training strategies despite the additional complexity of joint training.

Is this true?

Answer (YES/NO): NO